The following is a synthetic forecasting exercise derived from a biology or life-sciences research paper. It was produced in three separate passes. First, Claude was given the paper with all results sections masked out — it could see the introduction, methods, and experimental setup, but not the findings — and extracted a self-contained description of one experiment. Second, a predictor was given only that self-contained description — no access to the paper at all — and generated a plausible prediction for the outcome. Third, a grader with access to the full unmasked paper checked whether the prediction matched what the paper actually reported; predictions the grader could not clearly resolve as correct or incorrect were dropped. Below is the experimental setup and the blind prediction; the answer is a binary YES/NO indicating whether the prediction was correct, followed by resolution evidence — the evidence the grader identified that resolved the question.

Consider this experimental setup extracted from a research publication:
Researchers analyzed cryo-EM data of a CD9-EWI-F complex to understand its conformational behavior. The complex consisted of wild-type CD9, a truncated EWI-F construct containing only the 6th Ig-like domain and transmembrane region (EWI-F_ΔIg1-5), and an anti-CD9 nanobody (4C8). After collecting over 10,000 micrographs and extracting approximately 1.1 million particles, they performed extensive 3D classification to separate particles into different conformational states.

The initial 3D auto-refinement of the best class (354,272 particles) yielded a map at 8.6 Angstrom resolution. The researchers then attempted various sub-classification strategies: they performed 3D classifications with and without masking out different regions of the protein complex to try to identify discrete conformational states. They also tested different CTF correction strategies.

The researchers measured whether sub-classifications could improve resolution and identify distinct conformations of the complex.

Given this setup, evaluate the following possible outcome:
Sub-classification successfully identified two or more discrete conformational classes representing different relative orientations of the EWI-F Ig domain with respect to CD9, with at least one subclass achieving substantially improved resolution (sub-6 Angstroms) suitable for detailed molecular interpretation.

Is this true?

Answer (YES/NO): NO